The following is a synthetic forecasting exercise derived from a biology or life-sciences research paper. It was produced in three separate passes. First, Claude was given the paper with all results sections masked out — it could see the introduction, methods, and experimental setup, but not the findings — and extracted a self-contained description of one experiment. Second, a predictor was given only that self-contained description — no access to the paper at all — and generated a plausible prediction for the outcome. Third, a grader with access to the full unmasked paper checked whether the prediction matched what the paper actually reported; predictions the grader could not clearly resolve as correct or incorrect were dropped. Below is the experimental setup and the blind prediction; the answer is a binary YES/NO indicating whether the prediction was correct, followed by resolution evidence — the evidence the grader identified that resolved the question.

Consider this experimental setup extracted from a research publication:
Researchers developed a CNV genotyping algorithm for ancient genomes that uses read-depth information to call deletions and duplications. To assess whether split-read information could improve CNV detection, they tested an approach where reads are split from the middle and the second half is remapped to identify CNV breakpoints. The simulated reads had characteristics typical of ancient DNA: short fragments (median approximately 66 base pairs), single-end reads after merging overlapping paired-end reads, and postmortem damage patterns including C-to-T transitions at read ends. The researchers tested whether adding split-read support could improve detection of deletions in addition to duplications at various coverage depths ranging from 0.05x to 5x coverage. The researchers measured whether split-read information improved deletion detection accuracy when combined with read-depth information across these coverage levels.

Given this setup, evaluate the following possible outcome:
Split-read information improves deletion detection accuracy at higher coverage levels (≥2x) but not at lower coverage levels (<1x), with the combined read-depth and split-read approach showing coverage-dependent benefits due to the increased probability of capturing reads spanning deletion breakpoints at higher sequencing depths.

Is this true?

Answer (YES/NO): NO